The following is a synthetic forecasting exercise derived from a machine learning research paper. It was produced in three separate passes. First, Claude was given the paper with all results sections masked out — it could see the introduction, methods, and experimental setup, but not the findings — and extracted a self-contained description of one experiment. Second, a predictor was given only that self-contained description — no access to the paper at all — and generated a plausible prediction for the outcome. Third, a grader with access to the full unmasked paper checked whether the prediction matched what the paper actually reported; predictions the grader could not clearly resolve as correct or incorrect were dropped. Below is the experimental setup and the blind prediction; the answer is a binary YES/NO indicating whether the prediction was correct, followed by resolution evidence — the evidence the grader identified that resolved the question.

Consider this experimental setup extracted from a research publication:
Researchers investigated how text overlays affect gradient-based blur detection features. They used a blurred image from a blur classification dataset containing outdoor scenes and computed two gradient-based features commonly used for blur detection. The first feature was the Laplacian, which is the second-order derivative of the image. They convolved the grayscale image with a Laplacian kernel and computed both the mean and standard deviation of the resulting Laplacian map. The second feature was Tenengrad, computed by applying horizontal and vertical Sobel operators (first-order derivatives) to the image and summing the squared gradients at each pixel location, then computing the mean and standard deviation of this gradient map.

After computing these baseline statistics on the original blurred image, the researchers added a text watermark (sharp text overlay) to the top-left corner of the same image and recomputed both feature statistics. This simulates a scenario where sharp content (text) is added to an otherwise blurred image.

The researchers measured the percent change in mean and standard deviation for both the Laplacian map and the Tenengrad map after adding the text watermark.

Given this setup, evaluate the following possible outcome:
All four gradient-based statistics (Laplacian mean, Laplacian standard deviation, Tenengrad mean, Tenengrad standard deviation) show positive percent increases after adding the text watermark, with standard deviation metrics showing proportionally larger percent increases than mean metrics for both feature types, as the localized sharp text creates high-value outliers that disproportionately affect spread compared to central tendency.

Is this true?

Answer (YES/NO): YES